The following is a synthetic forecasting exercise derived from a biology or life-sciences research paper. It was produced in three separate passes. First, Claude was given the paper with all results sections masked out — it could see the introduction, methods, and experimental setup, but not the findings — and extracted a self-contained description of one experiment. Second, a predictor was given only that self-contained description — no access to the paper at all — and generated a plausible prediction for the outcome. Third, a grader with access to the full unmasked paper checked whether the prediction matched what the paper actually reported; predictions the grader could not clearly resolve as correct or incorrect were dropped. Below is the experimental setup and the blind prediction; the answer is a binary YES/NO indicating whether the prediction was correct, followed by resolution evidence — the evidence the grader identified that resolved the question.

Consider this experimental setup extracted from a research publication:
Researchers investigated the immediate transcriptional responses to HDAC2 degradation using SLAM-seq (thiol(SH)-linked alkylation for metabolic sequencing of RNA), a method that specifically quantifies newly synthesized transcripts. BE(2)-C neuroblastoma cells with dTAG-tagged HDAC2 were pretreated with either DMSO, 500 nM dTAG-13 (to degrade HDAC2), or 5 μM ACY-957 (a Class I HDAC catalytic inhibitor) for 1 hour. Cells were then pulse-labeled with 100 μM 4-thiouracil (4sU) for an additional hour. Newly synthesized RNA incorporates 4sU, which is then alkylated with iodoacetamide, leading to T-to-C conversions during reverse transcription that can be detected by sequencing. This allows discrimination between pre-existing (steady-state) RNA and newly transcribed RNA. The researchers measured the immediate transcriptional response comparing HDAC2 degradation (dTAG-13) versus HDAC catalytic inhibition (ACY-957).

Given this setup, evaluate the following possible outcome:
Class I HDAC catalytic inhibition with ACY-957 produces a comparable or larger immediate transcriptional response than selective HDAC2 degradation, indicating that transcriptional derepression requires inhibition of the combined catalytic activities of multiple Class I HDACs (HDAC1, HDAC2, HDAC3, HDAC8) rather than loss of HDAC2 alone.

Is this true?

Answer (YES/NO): NO